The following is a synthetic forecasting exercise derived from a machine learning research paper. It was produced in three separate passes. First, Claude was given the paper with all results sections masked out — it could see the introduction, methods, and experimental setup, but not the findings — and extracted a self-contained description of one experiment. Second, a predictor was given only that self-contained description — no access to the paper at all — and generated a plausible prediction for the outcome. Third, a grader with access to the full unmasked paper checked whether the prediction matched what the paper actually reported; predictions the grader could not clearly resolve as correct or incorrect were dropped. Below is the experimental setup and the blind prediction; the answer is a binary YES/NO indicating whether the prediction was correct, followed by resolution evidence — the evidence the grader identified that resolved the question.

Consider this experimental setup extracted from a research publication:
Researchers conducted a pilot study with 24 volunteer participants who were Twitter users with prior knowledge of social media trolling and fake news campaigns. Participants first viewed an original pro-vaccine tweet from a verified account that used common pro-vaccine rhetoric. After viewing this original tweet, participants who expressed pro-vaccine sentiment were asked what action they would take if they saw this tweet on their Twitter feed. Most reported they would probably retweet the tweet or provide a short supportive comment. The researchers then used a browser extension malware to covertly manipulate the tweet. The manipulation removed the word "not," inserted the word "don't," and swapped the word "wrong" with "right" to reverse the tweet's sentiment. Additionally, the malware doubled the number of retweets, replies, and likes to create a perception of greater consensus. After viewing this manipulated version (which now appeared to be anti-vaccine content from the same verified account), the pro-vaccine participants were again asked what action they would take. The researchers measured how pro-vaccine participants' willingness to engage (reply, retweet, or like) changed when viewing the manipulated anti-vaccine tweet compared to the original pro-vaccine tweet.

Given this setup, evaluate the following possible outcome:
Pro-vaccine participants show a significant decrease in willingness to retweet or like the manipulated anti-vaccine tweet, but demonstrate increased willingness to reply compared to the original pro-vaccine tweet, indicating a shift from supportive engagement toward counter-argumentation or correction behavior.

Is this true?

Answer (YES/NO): NO